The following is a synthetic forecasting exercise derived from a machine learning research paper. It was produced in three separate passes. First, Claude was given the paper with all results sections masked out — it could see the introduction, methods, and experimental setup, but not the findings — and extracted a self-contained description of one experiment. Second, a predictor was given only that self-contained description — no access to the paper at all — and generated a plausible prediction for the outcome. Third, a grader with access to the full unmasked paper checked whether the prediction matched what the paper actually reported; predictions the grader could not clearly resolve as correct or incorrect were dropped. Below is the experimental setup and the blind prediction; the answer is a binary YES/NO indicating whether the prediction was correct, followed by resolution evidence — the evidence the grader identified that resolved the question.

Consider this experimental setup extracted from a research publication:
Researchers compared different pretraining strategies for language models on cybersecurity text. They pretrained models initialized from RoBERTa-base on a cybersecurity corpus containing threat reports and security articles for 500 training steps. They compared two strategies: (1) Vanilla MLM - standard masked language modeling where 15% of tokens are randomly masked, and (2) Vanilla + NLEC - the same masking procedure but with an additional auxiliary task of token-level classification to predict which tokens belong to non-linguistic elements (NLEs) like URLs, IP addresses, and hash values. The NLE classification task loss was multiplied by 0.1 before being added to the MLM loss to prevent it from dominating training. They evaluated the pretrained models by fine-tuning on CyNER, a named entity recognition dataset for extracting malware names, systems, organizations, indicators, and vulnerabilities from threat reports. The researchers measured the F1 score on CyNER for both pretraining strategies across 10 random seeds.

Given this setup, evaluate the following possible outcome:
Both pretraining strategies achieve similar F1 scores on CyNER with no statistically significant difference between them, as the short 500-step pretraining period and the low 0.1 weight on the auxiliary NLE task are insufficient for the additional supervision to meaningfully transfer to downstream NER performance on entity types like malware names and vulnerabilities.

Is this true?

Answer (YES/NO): YES